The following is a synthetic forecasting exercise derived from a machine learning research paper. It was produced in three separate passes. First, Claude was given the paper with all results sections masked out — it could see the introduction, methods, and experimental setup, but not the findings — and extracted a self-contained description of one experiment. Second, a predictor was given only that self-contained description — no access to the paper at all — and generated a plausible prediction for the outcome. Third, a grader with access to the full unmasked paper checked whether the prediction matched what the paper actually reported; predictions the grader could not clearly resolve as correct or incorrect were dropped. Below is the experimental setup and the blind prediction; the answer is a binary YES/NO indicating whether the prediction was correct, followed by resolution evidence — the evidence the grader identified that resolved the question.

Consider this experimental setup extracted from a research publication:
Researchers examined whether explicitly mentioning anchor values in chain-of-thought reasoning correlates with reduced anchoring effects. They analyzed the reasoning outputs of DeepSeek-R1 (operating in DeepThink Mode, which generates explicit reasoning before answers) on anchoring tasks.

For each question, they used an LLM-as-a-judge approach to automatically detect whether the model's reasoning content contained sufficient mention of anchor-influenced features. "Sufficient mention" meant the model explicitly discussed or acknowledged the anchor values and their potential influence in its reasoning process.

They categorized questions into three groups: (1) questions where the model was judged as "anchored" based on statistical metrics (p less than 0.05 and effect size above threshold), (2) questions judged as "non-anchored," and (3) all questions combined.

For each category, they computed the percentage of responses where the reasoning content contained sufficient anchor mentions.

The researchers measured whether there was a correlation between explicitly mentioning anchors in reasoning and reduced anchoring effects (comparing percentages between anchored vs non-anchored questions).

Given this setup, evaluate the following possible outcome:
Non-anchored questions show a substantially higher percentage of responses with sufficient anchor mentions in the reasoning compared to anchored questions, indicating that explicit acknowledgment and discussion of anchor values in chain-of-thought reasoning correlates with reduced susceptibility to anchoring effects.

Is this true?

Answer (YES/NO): NO